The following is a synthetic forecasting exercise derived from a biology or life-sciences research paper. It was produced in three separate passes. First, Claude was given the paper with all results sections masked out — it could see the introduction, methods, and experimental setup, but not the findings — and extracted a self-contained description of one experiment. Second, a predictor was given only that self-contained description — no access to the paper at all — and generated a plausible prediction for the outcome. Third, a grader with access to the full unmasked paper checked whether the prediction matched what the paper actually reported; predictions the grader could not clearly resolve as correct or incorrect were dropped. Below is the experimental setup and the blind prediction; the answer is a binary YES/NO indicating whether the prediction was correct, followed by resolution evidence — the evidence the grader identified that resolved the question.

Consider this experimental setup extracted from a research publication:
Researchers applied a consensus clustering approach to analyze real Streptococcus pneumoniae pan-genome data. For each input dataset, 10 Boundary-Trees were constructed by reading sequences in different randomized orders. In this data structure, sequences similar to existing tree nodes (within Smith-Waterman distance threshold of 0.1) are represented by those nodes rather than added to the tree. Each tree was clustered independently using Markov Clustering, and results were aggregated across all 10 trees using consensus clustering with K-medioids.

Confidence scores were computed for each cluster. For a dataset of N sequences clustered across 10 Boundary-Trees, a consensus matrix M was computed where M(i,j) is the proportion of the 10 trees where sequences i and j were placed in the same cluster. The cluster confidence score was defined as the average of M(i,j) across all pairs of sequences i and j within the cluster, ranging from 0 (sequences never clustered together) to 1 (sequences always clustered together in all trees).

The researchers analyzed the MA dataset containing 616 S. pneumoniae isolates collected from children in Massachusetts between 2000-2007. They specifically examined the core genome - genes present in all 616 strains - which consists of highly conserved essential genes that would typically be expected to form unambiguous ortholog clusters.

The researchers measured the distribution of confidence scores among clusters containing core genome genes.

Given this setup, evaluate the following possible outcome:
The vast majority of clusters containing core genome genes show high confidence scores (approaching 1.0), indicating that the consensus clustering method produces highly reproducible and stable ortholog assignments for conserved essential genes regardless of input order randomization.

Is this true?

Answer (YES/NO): YES